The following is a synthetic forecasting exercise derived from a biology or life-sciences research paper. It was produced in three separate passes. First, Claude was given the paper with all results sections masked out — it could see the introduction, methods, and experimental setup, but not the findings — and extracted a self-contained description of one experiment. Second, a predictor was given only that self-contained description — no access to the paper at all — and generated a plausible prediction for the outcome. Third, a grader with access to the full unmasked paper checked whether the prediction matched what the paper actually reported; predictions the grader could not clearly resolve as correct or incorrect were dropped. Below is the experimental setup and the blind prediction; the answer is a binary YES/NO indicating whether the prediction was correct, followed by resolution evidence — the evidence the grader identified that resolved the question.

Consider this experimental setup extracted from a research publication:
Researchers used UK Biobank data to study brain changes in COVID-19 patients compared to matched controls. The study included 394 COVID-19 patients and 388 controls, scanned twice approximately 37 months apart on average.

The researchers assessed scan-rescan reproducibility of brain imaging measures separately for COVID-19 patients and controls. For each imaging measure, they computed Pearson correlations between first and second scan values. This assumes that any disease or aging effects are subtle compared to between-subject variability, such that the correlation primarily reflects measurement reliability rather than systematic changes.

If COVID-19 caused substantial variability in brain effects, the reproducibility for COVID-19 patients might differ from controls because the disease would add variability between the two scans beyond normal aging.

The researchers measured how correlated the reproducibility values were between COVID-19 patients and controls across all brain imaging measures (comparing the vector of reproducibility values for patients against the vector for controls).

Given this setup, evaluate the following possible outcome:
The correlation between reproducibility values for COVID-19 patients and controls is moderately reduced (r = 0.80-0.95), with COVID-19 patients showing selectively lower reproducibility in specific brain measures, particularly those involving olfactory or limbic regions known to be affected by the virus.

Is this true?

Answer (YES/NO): NO